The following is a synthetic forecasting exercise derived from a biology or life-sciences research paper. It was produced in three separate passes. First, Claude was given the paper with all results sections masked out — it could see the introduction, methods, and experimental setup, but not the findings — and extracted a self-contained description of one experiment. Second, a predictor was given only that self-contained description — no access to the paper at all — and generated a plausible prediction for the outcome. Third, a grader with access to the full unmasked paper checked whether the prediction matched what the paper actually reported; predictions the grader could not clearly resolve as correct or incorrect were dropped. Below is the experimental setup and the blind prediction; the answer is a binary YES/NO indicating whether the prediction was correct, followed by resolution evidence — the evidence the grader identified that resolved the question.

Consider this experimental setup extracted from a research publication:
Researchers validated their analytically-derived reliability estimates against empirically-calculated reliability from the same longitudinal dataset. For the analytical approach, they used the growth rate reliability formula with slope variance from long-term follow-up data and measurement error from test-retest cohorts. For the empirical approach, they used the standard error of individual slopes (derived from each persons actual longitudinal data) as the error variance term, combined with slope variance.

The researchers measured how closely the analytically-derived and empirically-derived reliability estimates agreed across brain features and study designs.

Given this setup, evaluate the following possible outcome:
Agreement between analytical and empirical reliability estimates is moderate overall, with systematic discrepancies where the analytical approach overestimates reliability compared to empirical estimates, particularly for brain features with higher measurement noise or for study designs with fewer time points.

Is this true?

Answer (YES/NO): NO